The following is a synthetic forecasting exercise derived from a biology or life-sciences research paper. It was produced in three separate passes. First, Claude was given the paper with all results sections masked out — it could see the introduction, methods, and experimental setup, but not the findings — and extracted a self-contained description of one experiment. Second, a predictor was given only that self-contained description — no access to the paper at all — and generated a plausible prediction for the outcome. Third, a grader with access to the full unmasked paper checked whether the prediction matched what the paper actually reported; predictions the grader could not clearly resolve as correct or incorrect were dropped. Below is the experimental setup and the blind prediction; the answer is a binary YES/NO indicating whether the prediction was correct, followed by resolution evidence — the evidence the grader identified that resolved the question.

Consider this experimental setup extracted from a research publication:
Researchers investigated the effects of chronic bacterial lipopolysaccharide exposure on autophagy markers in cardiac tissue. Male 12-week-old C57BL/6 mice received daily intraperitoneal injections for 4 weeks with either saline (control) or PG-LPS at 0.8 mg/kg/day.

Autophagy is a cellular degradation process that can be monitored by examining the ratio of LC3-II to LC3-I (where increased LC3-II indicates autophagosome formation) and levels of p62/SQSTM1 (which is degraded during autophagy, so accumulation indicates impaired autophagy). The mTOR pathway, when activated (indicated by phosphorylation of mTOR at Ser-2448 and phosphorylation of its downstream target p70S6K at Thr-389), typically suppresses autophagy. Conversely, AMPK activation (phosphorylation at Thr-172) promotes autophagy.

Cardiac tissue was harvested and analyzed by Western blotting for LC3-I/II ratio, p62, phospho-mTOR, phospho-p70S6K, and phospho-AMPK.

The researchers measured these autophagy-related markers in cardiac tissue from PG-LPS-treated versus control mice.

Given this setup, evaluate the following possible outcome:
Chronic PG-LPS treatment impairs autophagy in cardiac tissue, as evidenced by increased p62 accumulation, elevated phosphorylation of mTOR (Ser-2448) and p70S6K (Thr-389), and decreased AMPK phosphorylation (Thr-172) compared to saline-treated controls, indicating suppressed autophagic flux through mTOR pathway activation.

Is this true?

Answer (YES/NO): NO